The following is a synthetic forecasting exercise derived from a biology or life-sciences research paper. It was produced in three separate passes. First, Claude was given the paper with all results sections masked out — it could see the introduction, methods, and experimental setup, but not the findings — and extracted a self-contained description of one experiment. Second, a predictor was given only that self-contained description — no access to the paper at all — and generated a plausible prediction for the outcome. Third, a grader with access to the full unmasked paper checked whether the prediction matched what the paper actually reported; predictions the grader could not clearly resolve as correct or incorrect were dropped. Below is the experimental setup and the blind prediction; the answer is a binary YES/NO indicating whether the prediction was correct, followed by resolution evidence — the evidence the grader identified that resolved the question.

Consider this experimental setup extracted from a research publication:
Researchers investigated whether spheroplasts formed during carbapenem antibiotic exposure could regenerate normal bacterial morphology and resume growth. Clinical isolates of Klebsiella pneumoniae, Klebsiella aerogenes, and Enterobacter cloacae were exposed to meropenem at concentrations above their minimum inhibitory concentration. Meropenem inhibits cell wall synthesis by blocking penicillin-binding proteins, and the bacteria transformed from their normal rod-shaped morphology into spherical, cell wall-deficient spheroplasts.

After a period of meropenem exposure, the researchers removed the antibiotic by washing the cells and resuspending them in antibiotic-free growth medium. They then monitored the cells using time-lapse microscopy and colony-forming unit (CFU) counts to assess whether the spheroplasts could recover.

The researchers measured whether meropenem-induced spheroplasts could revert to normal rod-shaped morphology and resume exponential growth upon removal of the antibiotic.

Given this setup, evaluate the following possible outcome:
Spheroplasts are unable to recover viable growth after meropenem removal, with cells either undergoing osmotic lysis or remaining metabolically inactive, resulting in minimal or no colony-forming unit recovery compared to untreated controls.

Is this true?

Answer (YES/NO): NO